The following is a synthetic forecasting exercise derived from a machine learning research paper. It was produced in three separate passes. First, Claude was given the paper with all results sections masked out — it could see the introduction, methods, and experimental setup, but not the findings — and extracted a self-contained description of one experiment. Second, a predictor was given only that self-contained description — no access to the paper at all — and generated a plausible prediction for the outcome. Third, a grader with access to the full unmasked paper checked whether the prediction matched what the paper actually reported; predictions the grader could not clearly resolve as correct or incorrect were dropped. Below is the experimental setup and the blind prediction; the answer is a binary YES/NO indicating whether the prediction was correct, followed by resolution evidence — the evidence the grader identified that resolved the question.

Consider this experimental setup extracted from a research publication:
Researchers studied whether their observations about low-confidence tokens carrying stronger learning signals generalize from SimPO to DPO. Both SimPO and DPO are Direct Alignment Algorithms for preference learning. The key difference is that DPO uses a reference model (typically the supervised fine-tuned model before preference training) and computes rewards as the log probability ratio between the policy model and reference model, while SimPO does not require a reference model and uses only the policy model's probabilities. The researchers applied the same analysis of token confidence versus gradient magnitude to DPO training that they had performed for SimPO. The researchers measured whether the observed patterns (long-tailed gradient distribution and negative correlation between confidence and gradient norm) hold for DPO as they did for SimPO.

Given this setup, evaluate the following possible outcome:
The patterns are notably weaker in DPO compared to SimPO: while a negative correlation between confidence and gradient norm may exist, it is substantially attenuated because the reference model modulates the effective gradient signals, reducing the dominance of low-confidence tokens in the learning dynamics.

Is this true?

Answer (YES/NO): NO